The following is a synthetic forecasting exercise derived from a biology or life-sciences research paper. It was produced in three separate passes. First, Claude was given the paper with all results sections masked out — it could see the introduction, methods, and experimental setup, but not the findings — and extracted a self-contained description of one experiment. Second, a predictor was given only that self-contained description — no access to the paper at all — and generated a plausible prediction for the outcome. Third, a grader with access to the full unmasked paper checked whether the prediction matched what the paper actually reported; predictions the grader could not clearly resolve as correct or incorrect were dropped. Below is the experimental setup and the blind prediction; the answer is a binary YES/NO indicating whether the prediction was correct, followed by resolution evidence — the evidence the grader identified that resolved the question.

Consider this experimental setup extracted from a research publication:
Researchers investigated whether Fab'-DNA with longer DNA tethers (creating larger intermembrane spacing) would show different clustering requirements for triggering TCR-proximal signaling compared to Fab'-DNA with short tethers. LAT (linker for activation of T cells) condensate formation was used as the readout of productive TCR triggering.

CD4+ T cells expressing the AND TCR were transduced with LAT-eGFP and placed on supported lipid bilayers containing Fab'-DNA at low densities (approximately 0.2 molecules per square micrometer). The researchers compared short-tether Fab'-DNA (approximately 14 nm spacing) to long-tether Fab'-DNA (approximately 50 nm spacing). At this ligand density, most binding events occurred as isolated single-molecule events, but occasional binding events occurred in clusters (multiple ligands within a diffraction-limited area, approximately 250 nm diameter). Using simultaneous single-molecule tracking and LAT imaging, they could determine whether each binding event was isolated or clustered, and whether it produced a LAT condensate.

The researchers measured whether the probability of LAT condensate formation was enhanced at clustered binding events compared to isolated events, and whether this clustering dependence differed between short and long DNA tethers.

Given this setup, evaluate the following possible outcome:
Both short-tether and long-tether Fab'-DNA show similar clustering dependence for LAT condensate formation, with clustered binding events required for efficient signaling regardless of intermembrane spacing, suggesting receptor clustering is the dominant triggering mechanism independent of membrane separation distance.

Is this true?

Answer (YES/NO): NO